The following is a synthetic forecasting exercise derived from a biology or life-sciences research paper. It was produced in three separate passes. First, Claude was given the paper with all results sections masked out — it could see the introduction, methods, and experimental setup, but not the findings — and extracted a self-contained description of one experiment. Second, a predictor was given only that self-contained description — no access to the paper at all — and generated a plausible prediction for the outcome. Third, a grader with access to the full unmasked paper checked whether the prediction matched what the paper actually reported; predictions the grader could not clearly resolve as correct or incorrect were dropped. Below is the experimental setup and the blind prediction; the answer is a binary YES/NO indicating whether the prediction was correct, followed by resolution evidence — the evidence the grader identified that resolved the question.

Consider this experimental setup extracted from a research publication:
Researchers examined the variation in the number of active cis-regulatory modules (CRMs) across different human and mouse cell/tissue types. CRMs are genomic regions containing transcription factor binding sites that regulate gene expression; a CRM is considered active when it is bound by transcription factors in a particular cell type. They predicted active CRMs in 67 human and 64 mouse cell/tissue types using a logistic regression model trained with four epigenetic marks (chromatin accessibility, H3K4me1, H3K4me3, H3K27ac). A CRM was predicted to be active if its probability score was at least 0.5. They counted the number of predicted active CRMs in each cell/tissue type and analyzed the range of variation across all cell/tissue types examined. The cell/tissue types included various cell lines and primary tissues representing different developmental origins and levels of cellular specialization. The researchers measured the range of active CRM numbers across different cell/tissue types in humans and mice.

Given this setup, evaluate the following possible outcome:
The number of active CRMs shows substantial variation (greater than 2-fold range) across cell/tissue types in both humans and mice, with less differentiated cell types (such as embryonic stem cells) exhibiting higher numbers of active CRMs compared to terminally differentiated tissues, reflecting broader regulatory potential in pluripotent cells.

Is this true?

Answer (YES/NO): YES